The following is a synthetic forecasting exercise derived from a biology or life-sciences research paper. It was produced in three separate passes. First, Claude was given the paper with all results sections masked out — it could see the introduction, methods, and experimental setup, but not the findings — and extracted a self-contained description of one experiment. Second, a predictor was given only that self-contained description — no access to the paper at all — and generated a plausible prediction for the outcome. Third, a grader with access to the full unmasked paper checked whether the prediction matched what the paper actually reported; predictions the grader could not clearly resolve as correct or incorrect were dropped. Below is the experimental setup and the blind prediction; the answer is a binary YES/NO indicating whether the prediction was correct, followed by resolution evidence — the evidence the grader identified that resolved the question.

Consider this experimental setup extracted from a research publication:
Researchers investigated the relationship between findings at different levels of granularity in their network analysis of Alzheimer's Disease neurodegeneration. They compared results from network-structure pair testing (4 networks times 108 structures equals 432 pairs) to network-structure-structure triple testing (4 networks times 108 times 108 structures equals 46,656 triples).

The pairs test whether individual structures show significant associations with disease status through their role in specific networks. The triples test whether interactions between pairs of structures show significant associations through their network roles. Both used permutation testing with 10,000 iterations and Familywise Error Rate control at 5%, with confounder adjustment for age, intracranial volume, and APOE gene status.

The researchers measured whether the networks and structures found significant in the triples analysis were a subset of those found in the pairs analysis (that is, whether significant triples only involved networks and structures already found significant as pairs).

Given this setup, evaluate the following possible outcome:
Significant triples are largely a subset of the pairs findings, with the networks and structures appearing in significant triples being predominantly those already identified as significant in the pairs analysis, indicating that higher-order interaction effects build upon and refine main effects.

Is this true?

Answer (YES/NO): NO